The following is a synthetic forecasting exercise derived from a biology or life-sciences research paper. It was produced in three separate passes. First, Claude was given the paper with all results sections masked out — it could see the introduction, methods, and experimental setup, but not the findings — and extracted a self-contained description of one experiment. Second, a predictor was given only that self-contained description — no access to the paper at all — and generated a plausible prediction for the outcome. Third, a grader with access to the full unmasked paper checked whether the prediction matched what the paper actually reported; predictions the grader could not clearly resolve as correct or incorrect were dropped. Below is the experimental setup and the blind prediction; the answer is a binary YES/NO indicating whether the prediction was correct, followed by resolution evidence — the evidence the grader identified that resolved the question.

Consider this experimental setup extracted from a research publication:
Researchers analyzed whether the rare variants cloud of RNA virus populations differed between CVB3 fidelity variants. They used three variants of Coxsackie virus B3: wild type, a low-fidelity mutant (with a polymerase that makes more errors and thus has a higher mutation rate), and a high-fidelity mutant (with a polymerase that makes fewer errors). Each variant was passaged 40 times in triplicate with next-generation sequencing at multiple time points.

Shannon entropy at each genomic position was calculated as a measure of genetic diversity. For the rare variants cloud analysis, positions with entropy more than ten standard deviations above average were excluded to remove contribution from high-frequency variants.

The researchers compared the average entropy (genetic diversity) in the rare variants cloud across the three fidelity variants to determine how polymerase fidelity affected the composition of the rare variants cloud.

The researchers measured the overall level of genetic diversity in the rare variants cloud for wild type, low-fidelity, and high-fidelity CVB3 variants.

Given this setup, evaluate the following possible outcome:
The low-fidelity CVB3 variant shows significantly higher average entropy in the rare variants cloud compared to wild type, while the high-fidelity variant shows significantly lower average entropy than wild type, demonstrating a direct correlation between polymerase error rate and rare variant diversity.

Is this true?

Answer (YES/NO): YES